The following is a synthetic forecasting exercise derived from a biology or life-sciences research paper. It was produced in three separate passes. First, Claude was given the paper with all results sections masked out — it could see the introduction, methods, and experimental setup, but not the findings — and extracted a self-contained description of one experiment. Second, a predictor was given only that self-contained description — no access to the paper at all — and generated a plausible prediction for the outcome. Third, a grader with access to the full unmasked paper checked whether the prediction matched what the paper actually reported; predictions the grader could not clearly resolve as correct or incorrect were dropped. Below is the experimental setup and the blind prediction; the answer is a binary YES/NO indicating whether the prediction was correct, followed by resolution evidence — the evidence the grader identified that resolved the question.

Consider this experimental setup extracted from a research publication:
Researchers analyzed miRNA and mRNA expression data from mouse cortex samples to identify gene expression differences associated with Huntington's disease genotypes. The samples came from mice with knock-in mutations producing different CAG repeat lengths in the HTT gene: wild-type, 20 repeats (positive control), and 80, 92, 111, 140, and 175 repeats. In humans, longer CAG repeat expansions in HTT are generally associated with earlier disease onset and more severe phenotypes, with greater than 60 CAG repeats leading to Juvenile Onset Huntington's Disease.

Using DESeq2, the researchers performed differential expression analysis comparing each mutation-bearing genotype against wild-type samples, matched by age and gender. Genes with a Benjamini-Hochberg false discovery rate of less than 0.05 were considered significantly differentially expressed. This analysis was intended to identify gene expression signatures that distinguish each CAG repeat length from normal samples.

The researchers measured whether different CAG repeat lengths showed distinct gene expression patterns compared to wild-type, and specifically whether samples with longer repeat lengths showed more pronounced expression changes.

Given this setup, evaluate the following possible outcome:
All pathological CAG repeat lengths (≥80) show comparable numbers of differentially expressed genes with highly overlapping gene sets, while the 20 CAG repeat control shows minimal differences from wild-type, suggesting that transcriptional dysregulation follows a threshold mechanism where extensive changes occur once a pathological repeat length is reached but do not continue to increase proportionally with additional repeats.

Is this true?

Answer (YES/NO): NO